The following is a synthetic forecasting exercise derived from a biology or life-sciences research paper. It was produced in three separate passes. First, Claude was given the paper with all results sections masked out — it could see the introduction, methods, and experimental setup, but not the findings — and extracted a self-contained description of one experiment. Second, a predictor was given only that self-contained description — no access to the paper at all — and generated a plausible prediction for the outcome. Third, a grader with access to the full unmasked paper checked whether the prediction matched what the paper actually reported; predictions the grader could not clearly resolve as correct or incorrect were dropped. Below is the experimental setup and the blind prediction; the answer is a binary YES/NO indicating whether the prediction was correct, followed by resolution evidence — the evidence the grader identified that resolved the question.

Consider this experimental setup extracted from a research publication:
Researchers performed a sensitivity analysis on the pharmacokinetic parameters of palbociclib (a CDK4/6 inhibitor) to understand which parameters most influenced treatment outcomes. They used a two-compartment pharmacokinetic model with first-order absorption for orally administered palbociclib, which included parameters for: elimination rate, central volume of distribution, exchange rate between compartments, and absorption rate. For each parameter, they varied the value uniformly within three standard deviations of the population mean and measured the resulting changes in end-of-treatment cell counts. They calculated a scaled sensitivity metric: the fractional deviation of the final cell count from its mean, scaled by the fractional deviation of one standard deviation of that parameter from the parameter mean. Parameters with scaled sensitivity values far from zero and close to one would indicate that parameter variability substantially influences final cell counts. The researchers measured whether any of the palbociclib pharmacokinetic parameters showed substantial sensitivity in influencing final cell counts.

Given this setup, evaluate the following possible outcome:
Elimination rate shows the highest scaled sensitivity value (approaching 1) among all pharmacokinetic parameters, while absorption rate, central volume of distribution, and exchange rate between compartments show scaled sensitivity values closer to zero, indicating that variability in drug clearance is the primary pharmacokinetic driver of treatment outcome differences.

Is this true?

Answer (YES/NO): NO